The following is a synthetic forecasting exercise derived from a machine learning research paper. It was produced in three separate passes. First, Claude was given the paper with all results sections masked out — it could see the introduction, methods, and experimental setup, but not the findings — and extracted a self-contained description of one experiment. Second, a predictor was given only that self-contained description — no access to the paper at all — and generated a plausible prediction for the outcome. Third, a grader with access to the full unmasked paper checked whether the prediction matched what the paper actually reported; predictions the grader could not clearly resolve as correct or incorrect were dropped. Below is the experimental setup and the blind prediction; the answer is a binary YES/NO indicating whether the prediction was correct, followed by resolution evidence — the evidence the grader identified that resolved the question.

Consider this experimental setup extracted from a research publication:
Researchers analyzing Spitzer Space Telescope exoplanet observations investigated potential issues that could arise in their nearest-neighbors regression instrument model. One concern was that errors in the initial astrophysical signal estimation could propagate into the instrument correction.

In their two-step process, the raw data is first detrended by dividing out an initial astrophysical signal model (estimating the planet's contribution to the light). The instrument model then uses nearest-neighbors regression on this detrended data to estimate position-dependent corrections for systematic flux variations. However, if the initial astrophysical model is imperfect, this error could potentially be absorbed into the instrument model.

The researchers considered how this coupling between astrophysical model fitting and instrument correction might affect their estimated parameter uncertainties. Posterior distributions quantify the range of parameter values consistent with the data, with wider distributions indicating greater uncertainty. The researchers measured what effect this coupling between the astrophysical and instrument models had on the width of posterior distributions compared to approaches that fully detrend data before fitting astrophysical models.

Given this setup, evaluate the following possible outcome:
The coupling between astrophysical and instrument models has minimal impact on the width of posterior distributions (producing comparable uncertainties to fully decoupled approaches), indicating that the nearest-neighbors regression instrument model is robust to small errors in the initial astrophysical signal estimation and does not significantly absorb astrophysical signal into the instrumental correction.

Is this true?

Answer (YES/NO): NO